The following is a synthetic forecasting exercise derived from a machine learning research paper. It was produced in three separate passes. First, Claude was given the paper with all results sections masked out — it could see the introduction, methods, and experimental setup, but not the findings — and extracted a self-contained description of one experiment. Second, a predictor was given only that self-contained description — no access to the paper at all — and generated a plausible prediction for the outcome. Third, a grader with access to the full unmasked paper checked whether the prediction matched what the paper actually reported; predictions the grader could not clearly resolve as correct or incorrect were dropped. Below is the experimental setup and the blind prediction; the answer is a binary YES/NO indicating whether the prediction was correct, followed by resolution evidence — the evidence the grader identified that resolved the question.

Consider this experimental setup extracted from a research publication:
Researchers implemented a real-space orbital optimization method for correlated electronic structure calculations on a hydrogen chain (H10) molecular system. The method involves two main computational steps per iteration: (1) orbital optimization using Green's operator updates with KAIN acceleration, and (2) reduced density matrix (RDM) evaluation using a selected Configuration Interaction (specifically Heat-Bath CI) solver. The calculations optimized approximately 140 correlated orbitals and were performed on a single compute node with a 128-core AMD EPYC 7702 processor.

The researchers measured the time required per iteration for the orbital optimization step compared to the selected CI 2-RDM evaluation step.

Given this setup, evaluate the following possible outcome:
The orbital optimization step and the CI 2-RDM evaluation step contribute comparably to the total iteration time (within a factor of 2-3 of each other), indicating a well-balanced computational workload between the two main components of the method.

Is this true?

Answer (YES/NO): NO